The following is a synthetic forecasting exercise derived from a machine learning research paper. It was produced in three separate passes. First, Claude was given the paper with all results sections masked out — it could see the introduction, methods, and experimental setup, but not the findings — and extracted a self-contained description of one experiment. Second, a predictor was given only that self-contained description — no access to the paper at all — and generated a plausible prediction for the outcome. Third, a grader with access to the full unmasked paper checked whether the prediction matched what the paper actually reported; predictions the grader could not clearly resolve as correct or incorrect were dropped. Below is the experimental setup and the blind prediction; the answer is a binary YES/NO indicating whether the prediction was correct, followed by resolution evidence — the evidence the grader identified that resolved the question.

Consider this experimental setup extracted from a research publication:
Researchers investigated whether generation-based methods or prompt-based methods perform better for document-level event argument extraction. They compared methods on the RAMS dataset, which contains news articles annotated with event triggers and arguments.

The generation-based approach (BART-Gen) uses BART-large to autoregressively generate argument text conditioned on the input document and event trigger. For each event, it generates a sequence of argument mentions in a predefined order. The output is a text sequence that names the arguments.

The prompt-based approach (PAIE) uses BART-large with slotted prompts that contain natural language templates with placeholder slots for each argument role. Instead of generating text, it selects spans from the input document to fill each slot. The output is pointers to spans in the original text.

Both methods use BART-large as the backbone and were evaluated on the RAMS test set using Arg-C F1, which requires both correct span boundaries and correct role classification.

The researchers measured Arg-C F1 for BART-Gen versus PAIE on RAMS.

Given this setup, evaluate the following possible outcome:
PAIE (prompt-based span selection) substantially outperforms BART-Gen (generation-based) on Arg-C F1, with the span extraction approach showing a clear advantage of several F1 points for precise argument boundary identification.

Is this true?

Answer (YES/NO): YES